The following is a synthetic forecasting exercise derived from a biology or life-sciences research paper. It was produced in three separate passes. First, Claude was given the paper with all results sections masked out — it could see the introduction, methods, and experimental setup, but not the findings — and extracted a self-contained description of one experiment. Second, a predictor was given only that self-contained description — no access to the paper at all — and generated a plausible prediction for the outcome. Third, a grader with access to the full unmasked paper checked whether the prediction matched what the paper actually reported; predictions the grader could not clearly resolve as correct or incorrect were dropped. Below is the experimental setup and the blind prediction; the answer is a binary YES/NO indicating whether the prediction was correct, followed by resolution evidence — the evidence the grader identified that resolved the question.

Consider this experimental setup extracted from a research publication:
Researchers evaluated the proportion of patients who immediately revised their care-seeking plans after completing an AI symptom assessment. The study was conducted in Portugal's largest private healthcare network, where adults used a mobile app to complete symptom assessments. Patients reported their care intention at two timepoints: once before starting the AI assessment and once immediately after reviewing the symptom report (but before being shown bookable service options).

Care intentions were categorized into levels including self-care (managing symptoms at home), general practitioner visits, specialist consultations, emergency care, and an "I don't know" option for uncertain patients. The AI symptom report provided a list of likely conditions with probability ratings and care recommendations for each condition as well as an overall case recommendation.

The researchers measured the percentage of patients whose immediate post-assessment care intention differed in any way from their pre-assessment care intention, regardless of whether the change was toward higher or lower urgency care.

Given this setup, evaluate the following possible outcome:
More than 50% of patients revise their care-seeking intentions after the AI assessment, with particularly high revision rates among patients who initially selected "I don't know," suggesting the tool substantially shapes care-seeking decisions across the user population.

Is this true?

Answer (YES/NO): NO